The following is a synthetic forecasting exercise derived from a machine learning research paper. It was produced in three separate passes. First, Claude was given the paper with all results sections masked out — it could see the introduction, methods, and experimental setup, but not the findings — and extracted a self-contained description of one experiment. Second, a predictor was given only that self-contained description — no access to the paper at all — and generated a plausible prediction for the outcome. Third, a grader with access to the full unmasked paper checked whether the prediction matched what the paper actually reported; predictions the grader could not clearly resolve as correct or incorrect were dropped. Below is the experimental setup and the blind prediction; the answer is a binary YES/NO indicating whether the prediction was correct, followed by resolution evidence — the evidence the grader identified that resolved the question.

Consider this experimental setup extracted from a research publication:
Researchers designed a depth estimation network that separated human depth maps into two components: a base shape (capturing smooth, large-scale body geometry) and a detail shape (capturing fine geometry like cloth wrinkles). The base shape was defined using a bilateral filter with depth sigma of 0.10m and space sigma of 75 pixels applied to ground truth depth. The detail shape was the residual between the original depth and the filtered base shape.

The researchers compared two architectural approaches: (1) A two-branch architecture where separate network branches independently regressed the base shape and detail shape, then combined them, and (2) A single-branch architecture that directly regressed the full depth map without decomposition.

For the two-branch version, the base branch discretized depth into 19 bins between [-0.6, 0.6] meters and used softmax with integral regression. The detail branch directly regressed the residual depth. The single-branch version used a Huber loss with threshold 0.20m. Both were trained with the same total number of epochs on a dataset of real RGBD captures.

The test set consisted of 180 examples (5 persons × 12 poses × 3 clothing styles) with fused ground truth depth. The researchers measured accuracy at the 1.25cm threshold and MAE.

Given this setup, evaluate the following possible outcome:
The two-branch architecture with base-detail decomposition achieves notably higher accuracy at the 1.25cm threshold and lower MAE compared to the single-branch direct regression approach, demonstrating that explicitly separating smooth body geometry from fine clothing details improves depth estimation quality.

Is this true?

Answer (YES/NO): YES